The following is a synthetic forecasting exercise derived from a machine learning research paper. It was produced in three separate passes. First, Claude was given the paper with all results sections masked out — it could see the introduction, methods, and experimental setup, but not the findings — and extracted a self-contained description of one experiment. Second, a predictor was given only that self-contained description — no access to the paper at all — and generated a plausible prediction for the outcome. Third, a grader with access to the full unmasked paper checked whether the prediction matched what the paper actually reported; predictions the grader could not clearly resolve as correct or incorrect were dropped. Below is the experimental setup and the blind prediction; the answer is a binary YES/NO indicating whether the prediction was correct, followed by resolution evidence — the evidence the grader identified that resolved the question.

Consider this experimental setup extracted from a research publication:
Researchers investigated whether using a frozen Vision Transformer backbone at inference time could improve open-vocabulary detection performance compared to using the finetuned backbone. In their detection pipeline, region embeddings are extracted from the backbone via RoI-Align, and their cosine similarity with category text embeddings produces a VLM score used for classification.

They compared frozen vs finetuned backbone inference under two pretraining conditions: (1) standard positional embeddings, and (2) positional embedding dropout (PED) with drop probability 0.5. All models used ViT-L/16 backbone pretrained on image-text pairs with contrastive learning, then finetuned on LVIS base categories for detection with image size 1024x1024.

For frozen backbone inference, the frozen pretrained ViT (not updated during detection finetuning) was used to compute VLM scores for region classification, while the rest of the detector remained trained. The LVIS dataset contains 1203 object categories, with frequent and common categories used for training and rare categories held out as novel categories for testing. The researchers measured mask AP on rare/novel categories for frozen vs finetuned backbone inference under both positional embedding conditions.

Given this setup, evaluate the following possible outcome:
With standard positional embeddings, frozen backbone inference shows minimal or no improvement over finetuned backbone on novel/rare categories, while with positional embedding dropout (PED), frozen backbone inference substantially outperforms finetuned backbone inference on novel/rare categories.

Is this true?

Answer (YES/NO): NO